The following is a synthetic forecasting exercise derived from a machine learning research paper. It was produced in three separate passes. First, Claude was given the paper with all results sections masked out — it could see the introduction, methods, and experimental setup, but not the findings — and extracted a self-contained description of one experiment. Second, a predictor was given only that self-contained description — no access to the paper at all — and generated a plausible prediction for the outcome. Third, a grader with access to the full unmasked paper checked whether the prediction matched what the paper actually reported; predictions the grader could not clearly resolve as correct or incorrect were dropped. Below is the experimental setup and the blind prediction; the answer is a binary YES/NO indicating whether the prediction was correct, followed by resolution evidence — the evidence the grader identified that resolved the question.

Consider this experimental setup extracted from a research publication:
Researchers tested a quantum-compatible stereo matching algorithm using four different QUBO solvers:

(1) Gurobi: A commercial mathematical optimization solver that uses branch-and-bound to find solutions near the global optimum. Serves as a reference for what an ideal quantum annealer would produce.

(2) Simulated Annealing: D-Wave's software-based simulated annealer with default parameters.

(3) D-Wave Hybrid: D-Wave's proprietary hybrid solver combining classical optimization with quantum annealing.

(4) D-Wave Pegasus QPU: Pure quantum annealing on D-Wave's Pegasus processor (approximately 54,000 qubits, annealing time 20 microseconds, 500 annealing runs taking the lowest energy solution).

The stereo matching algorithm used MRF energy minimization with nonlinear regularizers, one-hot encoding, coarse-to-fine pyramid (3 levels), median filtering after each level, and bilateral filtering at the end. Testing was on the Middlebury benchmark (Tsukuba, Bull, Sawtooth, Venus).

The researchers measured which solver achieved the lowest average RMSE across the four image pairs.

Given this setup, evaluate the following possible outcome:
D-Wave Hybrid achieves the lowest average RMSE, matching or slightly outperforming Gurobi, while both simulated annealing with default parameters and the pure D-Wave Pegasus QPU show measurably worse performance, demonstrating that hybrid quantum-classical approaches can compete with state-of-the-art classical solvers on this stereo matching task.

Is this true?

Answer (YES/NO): NO